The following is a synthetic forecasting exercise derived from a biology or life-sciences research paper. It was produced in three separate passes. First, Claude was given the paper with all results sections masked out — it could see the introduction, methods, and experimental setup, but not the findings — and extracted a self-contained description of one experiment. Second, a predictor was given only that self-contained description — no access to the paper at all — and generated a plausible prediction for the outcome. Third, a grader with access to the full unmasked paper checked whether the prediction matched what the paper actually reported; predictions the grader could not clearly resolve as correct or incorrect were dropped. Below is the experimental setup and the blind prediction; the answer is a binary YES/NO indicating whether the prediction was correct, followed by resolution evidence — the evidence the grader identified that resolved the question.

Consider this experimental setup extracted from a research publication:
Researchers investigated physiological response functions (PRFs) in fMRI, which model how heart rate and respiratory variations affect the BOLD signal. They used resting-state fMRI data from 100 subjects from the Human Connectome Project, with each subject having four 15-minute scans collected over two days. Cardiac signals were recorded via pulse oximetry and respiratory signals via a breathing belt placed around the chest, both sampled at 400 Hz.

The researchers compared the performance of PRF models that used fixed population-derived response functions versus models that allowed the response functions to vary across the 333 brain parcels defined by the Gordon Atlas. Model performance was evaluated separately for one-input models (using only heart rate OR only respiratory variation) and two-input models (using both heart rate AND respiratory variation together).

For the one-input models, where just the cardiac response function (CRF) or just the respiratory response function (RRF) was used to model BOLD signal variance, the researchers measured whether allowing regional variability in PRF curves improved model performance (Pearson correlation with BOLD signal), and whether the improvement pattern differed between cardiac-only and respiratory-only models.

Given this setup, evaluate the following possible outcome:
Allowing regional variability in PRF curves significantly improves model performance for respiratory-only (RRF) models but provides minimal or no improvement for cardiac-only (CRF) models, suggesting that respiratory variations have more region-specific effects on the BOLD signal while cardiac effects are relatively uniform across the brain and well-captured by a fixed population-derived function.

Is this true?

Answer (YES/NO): YES